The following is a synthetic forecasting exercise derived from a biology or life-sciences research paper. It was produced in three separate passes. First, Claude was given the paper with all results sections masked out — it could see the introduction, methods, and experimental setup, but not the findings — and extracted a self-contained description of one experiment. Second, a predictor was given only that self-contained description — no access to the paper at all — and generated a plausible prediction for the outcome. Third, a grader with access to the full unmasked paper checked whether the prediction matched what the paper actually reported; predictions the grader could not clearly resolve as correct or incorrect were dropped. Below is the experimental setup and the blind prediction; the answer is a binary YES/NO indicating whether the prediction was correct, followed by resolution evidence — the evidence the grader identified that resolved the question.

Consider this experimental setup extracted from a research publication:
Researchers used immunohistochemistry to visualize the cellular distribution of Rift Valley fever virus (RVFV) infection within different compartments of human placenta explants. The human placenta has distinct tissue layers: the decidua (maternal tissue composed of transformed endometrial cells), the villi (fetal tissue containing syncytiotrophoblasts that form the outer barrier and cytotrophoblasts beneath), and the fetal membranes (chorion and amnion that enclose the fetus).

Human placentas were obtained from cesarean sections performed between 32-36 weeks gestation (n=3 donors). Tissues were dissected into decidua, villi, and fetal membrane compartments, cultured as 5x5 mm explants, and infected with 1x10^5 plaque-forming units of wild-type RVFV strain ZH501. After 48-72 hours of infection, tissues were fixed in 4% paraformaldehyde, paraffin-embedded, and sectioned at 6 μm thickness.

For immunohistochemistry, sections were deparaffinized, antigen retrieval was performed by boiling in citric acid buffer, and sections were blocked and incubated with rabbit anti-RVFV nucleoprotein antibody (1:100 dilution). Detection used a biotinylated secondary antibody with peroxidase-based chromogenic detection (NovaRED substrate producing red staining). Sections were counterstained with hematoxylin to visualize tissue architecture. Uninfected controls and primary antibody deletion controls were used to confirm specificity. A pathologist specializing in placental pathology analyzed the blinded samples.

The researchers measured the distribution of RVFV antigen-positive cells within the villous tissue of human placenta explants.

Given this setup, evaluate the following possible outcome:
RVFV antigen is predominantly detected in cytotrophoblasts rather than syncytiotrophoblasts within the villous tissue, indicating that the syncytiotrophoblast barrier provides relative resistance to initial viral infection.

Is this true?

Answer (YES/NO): NO